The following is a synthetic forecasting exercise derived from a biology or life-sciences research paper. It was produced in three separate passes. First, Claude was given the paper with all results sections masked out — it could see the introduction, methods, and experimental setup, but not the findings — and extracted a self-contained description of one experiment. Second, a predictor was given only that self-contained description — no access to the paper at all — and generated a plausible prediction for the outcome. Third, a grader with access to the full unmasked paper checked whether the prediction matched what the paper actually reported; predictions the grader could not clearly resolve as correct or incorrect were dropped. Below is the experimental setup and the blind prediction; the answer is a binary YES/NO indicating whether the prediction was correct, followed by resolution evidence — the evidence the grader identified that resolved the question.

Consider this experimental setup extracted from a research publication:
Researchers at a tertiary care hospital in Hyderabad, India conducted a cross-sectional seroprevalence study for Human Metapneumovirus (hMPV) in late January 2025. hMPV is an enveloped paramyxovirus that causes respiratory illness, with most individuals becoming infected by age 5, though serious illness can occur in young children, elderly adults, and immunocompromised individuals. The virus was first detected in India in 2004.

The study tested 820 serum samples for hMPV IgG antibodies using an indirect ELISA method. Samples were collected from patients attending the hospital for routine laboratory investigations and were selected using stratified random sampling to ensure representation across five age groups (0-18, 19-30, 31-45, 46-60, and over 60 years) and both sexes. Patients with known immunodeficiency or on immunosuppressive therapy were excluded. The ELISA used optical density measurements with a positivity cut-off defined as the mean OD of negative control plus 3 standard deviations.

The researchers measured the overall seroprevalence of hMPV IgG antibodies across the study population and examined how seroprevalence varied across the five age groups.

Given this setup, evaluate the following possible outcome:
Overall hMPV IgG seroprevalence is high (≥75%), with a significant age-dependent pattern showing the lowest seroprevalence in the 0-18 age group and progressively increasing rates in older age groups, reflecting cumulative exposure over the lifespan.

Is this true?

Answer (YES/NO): NO